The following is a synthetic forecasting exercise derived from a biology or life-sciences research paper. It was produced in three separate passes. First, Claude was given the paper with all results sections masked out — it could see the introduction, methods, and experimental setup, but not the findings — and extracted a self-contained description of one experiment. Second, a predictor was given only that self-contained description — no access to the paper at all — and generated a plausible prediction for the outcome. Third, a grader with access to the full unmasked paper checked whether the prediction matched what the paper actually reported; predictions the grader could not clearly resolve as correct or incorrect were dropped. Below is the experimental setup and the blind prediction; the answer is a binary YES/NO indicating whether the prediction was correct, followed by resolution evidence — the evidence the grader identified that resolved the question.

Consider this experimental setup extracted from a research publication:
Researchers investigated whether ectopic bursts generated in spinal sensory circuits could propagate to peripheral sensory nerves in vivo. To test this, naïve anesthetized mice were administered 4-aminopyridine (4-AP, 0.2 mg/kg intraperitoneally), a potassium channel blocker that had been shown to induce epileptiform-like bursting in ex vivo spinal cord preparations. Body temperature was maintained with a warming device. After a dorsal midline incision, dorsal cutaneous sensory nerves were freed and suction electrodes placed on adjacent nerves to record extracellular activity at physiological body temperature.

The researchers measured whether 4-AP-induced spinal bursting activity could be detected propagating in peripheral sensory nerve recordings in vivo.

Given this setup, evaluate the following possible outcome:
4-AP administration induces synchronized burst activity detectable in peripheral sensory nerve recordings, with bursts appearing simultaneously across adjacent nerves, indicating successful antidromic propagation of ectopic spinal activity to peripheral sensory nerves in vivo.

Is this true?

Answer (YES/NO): YES